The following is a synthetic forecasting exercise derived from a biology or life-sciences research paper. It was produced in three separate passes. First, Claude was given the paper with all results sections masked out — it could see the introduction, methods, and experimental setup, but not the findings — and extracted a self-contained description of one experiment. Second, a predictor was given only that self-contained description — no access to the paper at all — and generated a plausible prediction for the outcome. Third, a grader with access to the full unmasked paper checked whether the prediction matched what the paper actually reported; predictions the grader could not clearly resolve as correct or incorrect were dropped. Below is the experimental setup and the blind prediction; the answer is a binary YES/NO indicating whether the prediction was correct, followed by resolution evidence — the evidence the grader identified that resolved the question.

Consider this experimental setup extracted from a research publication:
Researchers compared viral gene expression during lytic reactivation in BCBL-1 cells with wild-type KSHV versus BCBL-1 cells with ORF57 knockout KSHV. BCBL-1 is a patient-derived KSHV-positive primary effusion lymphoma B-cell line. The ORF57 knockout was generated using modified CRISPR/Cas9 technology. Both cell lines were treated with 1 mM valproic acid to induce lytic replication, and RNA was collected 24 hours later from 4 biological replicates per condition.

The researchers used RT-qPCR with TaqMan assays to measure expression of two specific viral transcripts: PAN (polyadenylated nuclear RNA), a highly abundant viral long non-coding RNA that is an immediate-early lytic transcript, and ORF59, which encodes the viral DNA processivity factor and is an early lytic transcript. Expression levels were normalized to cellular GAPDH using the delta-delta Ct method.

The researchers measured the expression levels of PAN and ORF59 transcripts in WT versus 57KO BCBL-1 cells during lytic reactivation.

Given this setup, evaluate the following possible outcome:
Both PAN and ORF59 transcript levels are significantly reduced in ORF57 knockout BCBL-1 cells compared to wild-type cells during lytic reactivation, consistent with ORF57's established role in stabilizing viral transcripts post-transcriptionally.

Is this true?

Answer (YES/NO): YES